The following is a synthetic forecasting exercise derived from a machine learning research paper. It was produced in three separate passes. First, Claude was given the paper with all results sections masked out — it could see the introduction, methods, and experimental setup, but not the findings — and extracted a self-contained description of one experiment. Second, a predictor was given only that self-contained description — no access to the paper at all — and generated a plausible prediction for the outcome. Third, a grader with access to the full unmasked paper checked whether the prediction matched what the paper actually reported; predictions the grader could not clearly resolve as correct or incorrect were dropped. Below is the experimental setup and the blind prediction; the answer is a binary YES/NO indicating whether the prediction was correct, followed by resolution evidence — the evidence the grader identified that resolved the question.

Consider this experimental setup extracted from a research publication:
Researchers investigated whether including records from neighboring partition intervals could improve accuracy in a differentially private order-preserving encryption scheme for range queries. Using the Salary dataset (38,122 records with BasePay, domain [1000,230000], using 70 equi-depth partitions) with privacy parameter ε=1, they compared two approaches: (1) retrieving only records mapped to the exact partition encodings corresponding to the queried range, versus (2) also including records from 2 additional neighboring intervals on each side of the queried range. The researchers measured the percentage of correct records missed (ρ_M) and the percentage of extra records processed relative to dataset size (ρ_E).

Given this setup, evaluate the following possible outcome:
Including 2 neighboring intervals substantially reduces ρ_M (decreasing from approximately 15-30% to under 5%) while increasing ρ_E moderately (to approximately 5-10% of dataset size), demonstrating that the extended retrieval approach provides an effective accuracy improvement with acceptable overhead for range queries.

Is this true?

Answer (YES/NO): NO